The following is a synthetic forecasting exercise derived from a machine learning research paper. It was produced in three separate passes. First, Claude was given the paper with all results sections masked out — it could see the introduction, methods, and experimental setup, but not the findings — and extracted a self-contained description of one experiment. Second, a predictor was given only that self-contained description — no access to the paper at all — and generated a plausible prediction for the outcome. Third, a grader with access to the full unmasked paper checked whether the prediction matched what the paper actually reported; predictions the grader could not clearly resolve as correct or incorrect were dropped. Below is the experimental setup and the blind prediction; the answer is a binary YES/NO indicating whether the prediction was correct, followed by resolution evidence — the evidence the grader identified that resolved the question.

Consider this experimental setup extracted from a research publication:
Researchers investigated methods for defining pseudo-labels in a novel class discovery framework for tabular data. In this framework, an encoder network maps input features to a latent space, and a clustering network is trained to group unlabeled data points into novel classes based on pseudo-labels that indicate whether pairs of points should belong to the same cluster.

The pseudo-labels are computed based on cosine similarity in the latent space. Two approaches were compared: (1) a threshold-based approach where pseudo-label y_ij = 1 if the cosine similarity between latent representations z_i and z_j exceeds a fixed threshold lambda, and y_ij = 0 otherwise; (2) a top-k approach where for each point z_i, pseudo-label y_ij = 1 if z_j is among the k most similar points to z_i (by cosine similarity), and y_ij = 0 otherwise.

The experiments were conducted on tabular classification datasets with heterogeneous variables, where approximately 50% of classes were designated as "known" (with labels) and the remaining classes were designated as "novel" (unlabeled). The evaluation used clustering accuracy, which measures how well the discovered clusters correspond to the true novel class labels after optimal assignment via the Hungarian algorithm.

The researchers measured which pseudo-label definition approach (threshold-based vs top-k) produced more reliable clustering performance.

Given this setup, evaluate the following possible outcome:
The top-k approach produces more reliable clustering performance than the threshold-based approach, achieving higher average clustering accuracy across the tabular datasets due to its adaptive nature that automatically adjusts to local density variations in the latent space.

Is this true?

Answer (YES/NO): YES